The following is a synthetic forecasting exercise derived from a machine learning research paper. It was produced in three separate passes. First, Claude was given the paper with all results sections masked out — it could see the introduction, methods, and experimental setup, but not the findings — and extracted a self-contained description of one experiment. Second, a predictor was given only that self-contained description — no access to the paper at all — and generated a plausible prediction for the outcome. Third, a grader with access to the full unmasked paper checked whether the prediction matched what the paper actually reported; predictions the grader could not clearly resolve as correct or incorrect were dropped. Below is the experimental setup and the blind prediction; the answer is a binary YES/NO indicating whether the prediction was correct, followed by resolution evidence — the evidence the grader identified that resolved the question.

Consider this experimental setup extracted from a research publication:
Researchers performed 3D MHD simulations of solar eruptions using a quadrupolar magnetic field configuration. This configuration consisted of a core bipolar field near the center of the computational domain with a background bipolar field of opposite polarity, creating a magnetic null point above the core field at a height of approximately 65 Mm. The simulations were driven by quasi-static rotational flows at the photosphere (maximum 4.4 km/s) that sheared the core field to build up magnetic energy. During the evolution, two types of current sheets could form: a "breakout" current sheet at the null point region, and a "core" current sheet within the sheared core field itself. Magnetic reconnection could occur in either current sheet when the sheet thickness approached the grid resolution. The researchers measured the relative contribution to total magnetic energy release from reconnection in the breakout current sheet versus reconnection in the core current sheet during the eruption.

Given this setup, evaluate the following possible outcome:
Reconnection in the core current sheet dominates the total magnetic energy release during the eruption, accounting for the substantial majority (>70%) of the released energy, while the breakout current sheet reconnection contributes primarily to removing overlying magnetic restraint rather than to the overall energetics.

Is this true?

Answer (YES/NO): YES